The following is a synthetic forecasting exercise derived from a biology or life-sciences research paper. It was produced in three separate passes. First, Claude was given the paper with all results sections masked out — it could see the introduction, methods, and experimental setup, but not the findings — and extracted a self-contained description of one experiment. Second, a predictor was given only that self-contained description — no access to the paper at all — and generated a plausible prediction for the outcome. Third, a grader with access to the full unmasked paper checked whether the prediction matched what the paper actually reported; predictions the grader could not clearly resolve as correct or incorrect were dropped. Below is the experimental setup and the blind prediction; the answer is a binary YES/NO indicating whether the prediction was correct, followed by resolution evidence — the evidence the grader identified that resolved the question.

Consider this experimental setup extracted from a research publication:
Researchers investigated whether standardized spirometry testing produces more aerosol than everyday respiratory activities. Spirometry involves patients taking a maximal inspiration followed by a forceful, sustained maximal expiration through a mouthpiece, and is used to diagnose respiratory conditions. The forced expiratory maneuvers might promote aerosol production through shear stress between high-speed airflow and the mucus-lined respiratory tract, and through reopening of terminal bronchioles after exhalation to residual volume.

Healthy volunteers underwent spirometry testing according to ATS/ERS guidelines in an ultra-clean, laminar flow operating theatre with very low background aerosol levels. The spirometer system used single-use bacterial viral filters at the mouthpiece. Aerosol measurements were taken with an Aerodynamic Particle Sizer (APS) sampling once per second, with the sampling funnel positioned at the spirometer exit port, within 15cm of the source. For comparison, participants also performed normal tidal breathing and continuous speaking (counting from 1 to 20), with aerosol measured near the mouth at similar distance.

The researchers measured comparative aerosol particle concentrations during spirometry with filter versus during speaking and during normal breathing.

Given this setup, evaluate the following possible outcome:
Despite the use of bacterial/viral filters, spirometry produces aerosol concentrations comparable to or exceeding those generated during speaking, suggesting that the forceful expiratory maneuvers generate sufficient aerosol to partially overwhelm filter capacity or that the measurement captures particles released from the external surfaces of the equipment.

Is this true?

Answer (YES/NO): NO